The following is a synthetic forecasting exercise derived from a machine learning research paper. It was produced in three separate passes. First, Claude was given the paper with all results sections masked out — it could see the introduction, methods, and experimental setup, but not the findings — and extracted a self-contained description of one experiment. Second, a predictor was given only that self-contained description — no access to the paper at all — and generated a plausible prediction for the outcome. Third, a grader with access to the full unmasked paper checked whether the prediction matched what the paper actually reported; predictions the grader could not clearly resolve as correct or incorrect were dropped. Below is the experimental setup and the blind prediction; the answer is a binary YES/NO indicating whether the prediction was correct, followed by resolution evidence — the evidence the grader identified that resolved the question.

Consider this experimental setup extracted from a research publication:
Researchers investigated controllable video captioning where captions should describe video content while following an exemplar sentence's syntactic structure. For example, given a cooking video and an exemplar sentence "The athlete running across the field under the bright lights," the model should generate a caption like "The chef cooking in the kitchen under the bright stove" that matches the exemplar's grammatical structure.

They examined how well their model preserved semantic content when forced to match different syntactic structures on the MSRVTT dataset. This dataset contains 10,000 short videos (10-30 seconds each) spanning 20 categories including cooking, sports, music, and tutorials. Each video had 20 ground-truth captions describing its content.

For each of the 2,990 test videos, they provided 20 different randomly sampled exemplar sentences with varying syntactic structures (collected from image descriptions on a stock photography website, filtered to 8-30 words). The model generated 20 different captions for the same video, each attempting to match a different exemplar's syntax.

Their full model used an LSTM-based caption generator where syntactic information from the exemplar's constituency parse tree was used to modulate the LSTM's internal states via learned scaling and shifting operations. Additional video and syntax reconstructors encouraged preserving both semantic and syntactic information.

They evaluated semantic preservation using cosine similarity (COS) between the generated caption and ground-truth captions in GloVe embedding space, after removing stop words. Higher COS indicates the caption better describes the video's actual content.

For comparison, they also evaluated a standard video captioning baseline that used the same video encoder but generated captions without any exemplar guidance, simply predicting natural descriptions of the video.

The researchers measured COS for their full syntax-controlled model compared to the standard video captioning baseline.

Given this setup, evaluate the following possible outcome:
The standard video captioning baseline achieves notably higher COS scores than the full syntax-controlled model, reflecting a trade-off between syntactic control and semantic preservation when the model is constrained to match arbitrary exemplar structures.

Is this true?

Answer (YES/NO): NO